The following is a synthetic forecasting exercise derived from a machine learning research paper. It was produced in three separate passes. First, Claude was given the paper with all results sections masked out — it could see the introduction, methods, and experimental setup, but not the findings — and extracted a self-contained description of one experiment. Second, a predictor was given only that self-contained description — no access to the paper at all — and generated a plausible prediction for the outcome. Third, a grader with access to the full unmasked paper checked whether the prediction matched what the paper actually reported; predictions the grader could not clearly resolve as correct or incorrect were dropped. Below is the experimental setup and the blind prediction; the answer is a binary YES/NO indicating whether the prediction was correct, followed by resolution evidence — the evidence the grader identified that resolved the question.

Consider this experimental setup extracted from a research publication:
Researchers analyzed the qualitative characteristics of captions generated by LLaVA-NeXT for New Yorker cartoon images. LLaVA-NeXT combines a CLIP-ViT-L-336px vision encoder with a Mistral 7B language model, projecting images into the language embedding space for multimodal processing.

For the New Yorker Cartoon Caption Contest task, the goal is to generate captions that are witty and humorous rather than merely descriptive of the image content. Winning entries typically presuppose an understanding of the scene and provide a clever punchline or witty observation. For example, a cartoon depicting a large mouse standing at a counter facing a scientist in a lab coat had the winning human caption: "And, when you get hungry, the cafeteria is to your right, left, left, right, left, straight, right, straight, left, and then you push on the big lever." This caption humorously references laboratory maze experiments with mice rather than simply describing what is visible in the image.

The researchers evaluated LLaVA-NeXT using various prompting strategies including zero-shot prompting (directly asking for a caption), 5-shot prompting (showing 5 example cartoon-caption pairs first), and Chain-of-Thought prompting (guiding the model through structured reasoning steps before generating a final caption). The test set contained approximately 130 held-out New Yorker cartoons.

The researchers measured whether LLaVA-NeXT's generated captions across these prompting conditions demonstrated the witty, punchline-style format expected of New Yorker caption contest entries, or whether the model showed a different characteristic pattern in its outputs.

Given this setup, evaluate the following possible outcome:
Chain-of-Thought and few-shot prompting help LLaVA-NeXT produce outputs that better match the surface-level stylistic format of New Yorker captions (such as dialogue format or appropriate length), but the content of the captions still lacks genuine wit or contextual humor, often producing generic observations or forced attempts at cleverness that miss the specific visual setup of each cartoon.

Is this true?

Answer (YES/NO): NO